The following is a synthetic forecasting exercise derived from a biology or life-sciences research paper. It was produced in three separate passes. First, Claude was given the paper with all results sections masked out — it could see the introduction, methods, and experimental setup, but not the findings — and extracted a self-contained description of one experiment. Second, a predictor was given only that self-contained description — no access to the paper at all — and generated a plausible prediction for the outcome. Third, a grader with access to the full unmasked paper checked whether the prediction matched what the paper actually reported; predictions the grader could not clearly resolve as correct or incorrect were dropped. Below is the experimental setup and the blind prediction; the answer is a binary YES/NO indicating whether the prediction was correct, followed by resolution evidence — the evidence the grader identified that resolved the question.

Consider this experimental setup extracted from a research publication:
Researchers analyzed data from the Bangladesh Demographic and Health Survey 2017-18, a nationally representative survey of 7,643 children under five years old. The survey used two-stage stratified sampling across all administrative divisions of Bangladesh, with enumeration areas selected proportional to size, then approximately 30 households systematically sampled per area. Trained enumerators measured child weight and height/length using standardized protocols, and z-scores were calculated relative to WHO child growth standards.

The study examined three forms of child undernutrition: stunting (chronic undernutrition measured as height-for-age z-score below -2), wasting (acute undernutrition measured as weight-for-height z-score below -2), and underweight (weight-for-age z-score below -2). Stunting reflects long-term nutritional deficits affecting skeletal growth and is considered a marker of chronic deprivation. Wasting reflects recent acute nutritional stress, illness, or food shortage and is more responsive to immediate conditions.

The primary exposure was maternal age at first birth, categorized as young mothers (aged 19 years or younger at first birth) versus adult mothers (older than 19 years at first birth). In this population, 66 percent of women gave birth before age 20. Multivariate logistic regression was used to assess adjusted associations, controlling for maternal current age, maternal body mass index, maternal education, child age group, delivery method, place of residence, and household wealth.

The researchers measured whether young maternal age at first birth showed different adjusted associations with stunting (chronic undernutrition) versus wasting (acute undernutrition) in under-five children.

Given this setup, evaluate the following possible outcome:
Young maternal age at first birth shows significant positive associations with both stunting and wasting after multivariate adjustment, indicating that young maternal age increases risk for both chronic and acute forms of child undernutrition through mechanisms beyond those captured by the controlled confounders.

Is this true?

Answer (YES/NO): YES